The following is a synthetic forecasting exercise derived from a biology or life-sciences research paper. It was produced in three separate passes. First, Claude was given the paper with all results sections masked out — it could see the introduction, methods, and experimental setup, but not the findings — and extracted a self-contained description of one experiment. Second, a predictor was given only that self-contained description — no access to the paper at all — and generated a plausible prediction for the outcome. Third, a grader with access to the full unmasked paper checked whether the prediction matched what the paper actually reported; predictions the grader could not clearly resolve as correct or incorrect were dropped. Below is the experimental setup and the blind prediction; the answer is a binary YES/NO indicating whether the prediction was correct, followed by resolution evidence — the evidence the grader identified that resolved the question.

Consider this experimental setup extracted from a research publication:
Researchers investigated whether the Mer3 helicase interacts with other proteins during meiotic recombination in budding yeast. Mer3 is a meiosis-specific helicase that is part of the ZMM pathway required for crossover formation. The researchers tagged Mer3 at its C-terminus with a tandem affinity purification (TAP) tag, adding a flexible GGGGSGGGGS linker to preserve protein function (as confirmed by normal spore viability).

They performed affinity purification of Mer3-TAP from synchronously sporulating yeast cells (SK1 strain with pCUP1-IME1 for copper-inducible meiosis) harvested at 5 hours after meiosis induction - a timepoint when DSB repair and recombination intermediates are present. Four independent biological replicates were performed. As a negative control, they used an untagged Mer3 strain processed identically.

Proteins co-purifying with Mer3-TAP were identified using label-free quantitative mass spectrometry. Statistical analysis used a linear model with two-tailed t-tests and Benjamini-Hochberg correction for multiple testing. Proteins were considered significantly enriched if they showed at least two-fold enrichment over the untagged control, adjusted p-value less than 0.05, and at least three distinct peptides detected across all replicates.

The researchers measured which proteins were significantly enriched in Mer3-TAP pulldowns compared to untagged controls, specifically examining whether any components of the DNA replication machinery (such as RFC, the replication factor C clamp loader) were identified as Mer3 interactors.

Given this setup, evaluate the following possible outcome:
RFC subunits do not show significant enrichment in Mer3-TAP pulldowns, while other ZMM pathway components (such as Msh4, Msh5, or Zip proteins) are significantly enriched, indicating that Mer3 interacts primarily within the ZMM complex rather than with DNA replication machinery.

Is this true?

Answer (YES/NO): NO